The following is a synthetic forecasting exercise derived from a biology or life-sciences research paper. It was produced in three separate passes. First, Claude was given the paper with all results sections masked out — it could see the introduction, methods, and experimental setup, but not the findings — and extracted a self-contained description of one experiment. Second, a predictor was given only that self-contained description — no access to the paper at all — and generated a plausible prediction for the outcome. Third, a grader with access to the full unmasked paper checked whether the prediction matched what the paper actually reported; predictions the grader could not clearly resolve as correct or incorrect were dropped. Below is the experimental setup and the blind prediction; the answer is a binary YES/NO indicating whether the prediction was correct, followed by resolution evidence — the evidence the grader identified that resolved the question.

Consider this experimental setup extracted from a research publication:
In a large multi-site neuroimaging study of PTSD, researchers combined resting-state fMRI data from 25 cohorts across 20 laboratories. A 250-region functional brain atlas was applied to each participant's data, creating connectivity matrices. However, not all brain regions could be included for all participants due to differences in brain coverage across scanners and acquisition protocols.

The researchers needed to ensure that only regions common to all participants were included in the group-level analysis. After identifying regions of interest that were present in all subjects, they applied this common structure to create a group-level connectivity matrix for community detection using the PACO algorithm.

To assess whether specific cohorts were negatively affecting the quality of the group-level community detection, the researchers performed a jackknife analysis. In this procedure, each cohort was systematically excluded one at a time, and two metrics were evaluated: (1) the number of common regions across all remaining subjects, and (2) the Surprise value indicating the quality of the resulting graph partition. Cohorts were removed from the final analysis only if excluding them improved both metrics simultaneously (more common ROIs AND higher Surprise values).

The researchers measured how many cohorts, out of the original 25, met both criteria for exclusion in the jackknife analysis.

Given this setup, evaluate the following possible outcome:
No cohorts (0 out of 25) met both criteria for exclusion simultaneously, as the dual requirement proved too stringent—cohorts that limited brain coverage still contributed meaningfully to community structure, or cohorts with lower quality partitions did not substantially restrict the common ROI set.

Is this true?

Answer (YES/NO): NO